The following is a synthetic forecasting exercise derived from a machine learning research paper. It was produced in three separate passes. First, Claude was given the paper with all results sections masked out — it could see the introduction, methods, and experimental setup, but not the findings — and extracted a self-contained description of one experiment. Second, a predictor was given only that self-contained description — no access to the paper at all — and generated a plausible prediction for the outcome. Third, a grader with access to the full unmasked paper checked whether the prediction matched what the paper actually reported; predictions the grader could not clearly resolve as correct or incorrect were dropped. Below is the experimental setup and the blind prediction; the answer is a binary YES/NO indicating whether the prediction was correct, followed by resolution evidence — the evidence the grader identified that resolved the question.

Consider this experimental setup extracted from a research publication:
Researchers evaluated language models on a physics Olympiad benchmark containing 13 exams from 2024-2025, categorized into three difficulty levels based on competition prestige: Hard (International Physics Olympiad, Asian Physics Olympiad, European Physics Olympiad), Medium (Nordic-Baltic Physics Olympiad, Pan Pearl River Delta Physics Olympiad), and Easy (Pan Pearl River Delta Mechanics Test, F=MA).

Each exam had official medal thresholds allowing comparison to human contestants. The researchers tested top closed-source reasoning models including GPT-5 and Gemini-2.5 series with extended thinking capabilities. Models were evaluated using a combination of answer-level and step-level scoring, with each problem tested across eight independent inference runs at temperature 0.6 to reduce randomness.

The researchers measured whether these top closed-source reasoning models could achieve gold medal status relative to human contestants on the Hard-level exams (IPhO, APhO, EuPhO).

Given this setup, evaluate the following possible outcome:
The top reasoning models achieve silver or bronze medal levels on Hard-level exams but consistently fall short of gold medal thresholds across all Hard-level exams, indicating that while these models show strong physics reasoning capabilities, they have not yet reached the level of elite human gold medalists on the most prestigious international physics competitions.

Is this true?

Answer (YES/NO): NO